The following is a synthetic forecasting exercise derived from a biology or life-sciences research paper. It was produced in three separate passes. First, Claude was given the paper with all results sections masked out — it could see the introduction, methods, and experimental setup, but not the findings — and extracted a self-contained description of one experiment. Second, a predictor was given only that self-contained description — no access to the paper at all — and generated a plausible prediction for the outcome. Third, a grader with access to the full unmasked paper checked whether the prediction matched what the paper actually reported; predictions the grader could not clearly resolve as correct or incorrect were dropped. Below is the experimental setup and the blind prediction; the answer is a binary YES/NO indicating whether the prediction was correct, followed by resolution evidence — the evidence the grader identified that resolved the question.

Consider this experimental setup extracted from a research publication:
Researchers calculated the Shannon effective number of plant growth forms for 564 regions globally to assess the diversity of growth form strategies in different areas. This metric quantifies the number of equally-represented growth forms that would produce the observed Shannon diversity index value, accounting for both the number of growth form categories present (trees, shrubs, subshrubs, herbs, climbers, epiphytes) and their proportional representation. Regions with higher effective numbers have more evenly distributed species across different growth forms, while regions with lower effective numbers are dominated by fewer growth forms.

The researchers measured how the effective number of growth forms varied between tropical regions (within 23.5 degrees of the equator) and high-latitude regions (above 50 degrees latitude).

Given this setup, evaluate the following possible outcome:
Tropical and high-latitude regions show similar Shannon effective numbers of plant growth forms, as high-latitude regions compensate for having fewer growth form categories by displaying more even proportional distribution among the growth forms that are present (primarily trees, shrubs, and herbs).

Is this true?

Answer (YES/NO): NO